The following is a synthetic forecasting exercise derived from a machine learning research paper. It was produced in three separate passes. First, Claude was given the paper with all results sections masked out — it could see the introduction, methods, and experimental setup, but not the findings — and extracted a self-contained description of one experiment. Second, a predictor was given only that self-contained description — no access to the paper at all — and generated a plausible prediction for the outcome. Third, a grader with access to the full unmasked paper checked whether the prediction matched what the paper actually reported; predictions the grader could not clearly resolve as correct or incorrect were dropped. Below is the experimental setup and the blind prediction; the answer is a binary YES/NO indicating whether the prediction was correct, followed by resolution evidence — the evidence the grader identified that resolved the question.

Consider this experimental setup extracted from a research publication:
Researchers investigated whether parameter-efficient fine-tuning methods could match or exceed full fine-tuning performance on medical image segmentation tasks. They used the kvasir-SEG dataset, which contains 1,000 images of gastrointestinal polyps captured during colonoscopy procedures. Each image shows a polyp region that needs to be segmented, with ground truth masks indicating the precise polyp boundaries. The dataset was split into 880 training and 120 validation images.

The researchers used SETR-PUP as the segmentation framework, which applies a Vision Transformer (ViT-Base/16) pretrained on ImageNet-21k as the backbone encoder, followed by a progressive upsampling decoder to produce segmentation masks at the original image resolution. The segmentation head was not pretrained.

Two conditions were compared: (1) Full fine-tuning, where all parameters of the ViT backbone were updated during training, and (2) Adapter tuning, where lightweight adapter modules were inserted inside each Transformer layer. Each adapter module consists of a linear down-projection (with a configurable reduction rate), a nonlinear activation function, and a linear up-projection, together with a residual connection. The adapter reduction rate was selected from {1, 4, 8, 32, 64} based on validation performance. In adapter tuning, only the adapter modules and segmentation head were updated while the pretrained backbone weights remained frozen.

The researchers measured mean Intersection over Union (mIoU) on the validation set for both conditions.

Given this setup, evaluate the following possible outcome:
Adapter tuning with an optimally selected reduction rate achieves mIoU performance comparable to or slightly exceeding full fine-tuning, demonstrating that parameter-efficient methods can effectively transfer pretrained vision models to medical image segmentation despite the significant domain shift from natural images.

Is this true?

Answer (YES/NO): YES